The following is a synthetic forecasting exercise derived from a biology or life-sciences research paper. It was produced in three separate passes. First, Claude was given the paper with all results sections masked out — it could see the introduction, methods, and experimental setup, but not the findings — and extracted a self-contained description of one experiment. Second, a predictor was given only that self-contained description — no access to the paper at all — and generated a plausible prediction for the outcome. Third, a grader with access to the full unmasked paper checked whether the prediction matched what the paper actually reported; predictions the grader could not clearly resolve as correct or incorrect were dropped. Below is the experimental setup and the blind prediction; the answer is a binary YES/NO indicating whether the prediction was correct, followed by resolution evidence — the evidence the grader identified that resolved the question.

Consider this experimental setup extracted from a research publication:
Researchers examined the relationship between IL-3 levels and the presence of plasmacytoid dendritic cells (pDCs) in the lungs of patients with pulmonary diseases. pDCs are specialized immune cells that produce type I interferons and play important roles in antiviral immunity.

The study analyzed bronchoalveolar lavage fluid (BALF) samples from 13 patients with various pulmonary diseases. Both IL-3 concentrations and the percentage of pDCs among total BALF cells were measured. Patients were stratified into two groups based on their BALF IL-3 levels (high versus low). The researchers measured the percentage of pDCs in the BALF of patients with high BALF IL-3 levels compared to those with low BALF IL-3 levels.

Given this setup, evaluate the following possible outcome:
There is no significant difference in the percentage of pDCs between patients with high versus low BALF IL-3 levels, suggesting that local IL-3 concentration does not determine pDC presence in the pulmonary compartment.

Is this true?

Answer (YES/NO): NO